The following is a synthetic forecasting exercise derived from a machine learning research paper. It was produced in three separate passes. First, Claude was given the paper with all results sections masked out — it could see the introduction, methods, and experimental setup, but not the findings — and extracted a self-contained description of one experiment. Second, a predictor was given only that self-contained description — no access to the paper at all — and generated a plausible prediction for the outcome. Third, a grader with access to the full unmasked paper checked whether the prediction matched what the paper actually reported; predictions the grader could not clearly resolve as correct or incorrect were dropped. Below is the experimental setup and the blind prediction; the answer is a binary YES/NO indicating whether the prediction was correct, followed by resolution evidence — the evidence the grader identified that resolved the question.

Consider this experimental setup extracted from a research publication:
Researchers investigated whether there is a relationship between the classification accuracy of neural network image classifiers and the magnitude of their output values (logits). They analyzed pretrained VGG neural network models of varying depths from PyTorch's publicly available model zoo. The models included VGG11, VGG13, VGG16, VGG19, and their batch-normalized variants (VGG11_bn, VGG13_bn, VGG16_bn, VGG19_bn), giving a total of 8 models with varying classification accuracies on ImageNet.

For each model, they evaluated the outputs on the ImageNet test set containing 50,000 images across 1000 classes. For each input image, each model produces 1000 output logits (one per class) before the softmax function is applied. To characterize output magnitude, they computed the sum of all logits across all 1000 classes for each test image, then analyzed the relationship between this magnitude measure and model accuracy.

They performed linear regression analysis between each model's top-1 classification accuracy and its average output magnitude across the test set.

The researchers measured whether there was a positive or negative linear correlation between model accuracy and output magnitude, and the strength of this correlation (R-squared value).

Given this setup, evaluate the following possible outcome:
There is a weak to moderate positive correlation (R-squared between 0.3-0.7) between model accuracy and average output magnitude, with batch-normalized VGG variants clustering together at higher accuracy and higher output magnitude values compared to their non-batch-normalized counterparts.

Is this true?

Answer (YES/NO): NO